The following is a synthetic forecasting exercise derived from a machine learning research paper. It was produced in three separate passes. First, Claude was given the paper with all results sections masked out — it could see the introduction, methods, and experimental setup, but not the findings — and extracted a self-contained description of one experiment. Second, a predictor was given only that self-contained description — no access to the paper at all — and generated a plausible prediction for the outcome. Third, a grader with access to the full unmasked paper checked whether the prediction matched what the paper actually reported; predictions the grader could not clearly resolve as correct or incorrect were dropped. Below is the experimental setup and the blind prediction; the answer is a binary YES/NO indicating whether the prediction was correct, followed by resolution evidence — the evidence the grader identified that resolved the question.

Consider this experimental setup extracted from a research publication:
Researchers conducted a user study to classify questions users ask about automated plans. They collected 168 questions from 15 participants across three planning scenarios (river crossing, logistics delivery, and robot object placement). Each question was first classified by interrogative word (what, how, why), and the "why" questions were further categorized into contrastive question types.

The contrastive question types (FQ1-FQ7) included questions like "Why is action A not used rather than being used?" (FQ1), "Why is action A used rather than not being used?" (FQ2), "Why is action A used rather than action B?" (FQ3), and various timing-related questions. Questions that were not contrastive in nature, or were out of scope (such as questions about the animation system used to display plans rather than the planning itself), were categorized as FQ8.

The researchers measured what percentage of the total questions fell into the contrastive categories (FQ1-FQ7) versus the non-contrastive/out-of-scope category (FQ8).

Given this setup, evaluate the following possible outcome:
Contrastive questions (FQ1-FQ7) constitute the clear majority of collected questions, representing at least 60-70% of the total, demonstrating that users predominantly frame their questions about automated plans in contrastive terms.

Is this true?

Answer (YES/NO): YES